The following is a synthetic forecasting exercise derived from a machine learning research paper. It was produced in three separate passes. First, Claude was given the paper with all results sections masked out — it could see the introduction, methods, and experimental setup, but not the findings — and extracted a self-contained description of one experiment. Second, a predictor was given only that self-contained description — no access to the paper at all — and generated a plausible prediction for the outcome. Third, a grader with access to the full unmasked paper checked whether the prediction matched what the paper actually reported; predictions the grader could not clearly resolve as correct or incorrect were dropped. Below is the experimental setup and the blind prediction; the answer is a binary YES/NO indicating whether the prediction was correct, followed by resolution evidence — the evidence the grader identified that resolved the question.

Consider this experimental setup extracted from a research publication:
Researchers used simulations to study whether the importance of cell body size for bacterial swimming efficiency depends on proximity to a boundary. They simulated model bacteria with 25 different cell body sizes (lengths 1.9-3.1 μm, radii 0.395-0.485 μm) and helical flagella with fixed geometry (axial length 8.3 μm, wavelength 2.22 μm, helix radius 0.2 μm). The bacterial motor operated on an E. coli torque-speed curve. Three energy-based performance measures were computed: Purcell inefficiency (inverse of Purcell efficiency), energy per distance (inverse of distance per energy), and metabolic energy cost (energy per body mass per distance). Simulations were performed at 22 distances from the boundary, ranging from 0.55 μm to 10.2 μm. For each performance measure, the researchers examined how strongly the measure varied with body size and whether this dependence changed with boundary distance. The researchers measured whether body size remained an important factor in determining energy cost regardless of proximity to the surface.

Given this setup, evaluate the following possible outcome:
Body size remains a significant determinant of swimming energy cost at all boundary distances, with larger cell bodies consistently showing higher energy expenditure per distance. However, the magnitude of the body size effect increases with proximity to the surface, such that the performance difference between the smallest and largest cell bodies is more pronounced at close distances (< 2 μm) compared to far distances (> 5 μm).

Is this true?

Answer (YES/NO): NO